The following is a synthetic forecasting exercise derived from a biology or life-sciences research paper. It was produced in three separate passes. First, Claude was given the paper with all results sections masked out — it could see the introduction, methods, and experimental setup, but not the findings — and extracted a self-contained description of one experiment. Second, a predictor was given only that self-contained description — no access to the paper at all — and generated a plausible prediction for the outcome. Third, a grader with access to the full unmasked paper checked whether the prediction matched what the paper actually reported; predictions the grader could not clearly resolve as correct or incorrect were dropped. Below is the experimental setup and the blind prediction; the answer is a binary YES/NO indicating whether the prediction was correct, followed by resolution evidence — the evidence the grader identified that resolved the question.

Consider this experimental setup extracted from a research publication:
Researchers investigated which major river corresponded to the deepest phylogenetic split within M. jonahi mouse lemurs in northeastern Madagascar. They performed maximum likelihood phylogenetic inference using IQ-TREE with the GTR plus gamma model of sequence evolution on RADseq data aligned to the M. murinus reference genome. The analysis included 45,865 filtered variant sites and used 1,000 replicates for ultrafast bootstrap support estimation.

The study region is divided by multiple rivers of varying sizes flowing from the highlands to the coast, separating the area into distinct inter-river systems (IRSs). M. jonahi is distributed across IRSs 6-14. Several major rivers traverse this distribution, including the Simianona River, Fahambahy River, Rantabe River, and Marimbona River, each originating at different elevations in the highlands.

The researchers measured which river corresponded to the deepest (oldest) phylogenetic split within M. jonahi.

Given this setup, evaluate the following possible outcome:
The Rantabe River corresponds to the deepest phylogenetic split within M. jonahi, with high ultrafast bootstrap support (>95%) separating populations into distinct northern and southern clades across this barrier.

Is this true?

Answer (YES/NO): NO